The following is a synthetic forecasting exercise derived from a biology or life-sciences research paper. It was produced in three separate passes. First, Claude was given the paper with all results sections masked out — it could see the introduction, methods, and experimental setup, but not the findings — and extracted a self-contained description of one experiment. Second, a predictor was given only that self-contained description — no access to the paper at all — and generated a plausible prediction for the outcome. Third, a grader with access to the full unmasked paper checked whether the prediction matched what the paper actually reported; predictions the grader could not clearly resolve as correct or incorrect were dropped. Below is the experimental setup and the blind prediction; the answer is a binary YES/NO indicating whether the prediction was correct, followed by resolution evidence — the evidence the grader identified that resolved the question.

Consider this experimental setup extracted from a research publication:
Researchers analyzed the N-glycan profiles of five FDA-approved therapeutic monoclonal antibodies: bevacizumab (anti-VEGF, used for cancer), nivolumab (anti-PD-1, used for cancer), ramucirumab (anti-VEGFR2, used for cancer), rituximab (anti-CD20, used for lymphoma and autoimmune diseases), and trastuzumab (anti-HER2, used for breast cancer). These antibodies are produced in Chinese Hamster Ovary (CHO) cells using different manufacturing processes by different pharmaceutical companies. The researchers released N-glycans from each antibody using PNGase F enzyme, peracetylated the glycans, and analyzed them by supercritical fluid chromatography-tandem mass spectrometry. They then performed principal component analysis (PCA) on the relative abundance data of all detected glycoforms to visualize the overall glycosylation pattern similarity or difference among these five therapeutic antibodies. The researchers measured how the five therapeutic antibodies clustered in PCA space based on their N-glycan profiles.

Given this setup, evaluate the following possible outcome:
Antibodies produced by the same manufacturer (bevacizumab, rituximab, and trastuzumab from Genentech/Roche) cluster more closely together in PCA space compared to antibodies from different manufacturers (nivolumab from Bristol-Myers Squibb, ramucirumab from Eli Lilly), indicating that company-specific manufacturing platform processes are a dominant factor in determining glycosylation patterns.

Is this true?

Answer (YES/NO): NO